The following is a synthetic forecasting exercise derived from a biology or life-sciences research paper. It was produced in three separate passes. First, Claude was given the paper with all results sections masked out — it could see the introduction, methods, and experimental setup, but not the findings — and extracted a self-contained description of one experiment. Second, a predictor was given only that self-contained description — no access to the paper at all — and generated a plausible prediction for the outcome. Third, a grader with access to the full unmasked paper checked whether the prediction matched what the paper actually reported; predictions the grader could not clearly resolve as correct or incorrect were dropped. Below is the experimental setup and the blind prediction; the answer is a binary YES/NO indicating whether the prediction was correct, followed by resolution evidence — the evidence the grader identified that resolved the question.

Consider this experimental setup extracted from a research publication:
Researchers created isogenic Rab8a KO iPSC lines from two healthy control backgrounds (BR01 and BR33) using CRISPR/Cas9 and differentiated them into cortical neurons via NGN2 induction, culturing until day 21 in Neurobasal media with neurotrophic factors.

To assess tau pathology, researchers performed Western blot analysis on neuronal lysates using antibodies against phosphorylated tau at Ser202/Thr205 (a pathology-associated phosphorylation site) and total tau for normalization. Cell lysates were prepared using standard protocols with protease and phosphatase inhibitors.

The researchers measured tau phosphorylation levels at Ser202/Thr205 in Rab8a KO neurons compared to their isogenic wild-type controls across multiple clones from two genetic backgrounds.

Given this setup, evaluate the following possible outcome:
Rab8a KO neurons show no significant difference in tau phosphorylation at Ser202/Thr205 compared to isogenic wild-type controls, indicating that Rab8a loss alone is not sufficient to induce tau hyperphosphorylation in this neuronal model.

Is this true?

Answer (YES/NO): YES